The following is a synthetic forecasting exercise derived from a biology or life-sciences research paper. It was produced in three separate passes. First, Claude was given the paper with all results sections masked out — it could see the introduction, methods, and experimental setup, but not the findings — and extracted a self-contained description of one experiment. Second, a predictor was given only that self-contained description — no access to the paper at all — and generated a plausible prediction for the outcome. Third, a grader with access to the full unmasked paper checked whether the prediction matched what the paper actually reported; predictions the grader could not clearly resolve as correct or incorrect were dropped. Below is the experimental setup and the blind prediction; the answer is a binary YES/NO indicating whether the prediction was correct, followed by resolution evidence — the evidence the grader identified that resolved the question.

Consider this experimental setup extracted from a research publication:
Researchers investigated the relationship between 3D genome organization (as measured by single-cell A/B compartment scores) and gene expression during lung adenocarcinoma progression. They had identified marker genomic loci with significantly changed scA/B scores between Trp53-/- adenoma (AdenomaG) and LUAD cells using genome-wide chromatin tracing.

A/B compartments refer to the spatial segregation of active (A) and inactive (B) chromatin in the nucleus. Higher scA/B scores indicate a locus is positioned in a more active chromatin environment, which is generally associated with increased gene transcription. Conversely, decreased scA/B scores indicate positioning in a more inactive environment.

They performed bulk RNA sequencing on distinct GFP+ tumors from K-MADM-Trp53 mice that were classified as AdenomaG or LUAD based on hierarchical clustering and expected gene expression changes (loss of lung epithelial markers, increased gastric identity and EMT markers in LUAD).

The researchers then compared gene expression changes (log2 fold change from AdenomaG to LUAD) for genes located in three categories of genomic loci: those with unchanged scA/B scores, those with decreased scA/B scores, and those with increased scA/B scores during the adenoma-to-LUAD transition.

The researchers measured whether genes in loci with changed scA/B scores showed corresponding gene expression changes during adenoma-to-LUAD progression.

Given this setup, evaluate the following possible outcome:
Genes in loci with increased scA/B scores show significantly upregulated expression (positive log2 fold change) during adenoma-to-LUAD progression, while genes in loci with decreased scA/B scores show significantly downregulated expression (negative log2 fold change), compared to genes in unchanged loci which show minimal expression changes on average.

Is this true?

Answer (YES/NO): YES